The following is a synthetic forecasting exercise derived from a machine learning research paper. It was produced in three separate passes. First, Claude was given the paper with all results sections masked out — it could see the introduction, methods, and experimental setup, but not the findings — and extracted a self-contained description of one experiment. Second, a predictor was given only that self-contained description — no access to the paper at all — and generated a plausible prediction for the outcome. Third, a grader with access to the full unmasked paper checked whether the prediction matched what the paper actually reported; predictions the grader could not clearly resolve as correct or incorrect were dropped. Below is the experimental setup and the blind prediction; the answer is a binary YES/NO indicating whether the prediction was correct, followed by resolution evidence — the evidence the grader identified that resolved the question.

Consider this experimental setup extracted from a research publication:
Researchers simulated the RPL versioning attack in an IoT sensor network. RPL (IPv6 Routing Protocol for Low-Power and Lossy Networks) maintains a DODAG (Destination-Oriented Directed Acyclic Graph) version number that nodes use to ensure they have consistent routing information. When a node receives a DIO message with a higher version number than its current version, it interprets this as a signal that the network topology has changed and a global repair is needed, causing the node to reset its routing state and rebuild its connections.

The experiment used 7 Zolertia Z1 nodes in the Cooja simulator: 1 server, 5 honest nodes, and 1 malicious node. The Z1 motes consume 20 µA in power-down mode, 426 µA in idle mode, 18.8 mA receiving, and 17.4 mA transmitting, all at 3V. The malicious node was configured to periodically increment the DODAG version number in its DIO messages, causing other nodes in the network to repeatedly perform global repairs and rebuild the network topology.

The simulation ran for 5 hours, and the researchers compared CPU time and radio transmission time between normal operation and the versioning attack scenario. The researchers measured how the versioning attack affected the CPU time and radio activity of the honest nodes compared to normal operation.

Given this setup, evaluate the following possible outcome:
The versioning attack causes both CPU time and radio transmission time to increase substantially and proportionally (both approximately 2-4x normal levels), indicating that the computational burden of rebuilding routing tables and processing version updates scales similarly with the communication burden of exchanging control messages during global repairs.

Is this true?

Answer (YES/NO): NO